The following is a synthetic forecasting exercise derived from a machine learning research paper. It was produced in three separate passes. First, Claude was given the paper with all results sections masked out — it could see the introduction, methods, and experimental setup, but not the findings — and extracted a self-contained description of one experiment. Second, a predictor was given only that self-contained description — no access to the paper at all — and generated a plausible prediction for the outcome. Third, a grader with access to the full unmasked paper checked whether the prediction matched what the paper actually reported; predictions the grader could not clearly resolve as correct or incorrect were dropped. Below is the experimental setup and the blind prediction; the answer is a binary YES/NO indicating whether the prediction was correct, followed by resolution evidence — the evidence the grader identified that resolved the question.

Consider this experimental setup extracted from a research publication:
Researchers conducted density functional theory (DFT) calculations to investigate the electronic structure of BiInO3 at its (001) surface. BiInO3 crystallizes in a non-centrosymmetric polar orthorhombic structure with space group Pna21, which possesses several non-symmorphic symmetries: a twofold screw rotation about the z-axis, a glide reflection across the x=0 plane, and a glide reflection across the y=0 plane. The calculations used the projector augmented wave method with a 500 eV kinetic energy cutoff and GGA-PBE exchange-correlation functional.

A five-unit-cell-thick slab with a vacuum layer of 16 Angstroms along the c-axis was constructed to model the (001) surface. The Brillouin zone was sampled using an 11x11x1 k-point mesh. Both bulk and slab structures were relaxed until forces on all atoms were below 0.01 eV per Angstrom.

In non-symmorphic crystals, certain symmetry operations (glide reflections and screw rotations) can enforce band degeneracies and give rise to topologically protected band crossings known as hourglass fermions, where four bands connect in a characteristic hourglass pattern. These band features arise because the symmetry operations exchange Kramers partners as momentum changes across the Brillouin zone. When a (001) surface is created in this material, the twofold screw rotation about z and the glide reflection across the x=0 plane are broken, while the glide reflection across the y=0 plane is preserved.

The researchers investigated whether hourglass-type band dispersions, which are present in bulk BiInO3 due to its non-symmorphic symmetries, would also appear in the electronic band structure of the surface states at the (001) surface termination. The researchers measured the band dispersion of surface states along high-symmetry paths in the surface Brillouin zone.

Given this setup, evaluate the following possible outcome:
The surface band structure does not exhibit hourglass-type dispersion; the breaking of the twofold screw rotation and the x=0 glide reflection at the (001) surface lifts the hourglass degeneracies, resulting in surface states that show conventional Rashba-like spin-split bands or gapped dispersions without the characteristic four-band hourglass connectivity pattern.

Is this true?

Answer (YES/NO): NO